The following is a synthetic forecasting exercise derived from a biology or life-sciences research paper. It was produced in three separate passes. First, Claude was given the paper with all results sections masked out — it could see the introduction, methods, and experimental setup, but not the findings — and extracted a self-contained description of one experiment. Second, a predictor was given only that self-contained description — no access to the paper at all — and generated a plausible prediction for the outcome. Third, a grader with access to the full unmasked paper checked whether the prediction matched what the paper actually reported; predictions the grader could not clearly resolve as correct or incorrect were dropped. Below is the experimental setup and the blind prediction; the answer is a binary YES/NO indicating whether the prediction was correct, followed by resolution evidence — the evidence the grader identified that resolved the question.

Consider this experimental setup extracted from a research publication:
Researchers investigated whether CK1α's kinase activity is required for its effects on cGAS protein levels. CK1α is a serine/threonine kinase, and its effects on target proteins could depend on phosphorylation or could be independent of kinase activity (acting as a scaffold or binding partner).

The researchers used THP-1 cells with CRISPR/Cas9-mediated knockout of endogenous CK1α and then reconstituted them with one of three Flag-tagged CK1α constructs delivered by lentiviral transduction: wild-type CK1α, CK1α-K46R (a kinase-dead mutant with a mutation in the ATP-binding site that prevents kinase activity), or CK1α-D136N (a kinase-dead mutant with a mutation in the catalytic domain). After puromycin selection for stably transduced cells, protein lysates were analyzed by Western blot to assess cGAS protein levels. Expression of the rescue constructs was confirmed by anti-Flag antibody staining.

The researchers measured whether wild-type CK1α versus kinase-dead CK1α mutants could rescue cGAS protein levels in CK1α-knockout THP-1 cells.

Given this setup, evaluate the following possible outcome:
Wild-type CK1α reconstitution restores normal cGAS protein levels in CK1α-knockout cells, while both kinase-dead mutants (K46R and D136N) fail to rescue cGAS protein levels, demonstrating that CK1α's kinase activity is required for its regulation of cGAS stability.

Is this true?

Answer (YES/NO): NO